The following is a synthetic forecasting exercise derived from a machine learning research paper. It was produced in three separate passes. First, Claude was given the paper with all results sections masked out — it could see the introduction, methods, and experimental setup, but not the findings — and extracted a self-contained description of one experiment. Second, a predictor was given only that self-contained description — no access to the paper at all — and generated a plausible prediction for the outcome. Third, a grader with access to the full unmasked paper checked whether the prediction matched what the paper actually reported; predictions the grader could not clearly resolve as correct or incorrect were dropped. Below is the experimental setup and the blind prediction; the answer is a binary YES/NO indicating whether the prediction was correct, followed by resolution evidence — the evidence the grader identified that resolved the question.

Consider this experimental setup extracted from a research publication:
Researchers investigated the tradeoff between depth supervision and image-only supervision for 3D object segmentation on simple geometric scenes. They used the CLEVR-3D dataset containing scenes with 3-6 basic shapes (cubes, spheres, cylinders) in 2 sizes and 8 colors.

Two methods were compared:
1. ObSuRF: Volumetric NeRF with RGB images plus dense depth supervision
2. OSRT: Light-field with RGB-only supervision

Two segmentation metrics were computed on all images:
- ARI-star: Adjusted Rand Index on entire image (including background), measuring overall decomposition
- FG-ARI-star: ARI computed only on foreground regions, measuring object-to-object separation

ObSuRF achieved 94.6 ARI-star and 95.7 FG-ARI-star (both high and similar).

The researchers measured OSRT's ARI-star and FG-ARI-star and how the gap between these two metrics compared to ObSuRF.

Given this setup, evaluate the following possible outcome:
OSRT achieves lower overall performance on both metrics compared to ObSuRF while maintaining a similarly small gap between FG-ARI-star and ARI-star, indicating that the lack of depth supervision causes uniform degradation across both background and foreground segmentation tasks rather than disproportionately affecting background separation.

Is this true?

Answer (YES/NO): NO